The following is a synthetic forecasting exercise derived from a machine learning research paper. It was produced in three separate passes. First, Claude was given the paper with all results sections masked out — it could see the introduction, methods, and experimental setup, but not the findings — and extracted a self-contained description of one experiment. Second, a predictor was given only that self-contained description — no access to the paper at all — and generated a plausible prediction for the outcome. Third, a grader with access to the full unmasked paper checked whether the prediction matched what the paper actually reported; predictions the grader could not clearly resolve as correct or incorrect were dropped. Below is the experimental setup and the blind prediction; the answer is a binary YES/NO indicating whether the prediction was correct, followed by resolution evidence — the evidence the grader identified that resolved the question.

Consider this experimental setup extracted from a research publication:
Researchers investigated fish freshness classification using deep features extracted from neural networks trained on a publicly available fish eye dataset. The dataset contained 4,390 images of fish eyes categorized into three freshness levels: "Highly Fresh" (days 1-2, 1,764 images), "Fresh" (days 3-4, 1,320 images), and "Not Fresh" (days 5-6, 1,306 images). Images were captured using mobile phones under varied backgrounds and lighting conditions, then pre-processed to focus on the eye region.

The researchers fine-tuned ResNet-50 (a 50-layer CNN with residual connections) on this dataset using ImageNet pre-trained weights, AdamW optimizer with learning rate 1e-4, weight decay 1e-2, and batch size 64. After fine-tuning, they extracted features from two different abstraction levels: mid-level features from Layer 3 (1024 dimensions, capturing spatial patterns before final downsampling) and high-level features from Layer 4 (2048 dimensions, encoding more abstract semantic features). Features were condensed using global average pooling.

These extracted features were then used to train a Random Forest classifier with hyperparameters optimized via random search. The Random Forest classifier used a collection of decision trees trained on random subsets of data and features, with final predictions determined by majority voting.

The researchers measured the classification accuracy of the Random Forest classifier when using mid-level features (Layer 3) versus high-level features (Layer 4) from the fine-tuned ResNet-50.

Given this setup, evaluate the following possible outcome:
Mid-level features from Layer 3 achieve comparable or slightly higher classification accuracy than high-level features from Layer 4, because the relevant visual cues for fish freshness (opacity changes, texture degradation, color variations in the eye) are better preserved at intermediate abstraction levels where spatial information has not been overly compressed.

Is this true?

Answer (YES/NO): NO